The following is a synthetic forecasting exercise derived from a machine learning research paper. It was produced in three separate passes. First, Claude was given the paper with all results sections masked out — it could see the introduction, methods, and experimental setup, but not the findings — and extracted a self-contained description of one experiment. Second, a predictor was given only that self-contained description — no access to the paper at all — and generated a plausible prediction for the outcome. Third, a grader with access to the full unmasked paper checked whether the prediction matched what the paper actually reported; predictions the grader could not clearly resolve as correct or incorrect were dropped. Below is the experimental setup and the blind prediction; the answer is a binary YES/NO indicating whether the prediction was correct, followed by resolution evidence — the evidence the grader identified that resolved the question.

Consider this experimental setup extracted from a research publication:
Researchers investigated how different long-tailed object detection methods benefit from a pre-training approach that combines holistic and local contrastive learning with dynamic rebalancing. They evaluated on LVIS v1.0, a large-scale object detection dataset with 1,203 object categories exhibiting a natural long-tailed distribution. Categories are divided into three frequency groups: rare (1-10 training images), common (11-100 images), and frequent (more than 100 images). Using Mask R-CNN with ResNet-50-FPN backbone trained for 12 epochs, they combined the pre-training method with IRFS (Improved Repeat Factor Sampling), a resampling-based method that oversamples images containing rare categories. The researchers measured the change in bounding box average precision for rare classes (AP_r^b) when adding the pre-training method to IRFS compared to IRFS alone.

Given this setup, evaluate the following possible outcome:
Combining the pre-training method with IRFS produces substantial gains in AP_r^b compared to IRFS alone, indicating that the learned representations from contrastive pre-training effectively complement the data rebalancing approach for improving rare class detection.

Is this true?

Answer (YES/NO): NO